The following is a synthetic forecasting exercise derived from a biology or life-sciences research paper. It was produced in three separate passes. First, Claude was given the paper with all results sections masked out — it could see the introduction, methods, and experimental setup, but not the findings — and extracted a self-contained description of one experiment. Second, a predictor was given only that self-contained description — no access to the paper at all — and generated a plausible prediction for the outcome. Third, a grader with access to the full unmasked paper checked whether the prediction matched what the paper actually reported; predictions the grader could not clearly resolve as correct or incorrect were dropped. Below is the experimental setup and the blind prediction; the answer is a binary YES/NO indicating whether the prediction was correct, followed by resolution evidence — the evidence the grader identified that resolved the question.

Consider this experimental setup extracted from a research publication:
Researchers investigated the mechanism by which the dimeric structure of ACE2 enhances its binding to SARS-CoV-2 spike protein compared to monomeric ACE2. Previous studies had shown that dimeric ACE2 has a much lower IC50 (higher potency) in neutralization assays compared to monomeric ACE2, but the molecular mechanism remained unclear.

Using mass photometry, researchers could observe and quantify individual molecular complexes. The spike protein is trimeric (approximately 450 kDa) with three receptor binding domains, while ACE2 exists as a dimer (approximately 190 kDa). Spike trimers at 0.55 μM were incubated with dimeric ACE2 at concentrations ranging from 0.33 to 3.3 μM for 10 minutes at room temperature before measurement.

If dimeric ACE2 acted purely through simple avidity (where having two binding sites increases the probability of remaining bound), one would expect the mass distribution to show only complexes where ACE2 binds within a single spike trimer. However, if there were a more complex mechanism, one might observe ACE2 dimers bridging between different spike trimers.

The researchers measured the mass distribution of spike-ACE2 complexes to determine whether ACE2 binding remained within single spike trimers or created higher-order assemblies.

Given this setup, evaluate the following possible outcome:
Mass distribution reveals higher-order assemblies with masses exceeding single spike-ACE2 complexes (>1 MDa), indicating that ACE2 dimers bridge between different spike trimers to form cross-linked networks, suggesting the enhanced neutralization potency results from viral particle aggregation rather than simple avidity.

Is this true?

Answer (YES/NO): YES